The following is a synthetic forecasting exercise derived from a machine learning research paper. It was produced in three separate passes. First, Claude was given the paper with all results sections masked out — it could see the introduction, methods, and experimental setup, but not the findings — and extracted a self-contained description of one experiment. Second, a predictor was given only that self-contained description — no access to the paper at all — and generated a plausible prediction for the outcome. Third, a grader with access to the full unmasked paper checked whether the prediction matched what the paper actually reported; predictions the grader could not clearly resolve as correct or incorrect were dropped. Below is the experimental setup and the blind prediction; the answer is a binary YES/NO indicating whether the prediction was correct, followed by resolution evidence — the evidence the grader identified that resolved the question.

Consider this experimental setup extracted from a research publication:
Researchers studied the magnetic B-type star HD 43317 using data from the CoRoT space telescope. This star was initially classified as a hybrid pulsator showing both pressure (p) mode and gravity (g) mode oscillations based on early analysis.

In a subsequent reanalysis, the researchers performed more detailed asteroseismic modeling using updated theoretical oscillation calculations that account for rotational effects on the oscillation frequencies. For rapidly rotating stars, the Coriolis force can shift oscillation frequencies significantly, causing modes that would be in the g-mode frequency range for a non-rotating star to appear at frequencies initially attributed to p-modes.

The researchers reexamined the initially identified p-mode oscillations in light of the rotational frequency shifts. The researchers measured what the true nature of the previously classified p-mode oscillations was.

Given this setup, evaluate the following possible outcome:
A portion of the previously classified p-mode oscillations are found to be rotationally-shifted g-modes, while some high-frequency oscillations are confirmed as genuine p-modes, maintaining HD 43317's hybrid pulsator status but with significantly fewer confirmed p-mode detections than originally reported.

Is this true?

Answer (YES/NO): NO